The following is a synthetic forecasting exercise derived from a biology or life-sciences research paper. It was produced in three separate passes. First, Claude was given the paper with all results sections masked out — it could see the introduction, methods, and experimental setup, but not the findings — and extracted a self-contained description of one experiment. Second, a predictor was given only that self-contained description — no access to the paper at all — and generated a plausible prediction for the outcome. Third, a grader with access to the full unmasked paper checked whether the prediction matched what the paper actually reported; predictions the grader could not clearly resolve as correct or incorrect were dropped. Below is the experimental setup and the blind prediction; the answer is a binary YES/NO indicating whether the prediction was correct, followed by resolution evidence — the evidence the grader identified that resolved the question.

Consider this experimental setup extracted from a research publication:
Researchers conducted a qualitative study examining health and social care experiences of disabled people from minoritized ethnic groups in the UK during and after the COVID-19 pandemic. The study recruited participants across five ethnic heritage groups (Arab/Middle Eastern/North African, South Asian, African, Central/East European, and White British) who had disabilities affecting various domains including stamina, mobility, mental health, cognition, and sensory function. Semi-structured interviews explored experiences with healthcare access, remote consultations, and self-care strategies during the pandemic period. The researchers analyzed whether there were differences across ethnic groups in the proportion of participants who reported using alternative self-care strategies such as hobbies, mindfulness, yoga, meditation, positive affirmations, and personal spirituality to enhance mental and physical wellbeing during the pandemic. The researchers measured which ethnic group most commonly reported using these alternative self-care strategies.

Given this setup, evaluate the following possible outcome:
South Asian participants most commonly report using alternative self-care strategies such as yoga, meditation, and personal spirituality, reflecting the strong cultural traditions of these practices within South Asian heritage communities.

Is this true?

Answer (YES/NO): NO